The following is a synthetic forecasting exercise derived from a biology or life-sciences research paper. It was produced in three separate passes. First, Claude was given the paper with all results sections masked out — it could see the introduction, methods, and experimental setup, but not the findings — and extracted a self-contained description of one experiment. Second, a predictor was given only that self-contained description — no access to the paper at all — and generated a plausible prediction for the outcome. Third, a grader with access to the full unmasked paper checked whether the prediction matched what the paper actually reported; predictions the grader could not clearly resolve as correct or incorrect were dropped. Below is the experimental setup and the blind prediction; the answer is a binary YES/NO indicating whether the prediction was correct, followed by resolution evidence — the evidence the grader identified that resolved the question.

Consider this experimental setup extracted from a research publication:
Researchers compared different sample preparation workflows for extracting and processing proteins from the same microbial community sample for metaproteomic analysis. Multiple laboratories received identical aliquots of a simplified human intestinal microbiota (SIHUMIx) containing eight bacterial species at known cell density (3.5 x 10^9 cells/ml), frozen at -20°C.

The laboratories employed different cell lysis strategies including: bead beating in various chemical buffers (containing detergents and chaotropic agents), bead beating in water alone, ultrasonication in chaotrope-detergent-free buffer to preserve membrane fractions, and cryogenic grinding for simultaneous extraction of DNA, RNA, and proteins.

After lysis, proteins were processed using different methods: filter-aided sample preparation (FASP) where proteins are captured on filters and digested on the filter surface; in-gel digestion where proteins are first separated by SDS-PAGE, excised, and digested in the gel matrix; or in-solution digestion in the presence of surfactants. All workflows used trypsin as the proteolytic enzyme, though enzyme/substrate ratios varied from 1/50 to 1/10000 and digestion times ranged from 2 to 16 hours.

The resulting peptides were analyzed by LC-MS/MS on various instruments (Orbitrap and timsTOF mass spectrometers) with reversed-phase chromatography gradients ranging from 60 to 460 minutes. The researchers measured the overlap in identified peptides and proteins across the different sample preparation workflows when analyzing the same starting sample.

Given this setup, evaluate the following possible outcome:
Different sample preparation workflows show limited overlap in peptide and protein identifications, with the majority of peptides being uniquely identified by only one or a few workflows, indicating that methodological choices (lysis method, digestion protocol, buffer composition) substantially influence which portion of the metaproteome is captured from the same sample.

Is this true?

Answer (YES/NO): NO